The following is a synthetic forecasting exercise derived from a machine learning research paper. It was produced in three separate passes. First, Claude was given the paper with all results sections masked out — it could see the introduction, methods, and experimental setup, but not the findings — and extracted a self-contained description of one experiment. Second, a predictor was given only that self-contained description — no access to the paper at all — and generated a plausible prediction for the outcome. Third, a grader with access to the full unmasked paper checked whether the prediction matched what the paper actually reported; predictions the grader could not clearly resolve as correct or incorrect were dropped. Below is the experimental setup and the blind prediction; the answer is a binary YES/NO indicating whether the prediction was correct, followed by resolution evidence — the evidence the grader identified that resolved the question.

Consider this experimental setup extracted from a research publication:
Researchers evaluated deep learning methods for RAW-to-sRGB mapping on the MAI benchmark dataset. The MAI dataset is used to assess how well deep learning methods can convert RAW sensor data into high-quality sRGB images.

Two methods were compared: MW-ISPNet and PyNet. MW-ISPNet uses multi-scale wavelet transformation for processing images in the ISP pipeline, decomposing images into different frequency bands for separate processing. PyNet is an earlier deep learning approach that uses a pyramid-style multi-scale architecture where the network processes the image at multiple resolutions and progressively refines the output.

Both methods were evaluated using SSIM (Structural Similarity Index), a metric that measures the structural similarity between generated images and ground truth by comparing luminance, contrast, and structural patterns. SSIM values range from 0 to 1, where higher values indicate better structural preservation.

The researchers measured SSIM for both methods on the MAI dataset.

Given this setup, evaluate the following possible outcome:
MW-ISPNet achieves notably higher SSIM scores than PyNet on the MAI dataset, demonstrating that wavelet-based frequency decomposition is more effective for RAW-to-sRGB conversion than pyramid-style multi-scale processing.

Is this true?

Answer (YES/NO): YES